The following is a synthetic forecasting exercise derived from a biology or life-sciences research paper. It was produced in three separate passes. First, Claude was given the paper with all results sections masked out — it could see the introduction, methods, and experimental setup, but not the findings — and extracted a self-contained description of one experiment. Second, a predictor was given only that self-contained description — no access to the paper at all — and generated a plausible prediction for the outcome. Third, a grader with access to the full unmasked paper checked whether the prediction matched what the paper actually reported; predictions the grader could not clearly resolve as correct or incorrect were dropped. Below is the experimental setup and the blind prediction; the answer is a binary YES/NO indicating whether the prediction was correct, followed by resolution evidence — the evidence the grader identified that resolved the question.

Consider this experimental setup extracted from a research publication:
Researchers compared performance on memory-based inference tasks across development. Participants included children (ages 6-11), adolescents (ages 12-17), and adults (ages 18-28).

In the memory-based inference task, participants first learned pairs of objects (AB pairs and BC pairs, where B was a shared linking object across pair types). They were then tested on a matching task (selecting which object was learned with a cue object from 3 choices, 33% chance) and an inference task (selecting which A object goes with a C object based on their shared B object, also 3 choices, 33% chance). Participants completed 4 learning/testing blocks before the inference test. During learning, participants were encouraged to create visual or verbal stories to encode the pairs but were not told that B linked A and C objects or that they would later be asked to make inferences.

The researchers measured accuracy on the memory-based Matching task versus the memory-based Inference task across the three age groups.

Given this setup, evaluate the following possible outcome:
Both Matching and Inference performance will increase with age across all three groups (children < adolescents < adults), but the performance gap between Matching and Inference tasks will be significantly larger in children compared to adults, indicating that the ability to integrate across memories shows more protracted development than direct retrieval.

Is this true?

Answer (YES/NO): NO